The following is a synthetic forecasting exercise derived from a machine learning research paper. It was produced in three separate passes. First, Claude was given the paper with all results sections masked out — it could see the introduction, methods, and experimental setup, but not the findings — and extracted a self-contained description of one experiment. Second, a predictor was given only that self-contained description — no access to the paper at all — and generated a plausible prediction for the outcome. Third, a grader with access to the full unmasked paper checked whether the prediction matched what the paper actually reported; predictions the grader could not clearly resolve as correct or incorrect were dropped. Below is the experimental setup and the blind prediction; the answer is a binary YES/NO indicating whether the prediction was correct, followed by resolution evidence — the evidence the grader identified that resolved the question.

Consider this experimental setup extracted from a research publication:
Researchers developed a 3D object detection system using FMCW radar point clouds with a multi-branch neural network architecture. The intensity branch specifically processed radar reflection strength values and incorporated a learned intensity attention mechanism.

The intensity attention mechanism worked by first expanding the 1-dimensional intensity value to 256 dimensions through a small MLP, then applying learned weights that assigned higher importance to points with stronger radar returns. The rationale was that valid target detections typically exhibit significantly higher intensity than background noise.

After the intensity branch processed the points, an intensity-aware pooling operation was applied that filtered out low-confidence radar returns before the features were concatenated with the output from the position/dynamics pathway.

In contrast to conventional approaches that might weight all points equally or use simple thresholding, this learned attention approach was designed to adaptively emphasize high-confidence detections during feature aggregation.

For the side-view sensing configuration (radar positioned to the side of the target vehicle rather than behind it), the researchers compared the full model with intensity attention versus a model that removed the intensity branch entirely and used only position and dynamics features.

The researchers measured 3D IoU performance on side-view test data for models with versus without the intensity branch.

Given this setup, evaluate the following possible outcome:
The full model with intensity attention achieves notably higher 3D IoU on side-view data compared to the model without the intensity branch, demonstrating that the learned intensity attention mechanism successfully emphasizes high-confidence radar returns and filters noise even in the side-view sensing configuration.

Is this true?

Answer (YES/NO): YES